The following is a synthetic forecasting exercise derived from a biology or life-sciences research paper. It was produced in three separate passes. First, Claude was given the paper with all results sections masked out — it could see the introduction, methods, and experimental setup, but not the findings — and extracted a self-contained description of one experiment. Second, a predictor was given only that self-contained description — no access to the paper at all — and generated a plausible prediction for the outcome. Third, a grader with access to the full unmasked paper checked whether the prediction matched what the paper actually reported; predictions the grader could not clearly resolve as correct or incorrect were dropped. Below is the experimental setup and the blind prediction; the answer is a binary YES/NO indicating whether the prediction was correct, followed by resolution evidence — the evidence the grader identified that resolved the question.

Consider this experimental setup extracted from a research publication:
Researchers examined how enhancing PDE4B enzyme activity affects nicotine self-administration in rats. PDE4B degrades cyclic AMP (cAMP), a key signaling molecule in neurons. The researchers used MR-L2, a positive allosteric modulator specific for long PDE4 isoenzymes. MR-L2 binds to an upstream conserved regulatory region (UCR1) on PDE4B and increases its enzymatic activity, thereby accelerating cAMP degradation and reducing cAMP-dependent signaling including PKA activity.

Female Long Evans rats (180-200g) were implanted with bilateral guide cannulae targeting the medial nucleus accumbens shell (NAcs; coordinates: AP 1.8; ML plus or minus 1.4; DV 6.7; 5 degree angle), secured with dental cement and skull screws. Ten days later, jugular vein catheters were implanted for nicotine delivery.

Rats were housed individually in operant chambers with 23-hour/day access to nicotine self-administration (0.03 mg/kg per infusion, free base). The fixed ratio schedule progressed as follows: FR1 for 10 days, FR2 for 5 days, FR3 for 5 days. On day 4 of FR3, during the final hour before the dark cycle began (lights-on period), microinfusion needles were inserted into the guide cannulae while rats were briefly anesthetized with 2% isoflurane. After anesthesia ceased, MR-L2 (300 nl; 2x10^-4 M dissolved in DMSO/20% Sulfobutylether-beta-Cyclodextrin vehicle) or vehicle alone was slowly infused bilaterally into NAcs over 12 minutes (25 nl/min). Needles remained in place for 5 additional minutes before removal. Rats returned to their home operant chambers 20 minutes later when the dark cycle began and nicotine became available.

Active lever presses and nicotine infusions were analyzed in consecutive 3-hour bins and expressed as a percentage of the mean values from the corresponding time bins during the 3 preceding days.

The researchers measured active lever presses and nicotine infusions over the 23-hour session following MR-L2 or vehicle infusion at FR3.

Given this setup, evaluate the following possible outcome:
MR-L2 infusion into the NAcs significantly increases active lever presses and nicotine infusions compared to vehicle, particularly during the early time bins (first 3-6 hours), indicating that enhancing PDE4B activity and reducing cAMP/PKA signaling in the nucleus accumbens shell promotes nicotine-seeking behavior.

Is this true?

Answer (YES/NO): NO